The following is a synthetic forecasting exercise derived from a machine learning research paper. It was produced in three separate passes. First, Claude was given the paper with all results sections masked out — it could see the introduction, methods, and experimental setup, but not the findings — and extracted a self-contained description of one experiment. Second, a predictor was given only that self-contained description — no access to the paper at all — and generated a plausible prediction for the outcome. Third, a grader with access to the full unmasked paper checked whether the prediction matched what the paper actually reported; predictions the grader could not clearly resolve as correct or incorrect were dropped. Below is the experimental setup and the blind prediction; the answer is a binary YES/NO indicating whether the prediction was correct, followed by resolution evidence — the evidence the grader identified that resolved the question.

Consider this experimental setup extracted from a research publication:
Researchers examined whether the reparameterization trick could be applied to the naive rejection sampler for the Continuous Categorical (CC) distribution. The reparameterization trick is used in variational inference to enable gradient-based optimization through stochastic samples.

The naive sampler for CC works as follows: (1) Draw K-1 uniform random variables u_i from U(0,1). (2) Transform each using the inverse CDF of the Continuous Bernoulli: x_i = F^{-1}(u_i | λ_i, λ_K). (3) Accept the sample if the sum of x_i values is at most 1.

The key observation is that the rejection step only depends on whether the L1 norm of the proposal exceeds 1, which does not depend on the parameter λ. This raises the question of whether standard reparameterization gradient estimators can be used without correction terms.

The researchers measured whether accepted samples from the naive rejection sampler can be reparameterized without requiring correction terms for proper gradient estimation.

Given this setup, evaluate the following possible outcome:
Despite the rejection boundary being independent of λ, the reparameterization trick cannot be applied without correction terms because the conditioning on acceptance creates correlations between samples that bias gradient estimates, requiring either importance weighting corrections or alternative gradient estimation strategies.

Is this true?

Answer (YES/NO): NO